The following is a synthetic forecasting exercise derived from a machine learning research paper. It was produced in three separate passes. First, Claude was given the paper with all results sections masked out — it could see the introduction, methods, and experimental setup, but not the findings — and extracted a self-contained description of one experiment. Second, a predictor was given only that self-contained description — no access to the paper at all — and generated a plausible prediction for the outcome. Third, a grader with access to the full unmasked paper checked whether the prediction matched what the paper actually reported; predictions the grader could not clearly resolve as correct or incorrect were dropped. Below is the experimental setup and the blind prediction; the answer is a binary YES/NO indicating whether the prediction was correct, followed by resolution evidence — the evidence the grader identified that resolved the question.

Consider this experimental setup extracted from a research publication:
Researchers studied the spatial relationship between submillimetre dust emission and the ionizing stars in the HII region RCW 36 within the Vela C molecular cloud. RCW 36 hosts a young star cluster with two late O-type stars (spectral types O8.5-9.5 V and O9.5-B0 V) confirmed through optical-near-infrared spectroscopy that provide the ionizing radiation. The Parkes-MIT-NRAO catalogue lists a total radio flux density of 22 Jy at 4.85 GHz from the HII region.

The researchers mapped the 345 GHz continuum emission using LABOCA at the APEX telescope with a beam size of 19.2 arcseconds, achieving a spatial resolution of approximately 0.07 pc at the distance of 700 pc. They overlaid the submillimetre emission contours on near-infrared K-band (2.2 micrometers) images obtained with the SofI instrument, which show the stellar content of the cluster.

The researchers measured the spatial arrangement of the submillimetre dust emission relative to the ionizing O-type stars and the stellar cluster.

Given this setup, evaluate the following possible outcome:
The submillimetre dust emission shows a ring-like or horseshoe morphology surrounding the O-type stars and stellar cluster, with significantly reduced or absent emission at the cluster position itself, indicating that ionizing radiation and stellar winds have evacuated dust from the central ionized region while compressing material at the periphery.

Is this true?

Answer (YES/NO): NO